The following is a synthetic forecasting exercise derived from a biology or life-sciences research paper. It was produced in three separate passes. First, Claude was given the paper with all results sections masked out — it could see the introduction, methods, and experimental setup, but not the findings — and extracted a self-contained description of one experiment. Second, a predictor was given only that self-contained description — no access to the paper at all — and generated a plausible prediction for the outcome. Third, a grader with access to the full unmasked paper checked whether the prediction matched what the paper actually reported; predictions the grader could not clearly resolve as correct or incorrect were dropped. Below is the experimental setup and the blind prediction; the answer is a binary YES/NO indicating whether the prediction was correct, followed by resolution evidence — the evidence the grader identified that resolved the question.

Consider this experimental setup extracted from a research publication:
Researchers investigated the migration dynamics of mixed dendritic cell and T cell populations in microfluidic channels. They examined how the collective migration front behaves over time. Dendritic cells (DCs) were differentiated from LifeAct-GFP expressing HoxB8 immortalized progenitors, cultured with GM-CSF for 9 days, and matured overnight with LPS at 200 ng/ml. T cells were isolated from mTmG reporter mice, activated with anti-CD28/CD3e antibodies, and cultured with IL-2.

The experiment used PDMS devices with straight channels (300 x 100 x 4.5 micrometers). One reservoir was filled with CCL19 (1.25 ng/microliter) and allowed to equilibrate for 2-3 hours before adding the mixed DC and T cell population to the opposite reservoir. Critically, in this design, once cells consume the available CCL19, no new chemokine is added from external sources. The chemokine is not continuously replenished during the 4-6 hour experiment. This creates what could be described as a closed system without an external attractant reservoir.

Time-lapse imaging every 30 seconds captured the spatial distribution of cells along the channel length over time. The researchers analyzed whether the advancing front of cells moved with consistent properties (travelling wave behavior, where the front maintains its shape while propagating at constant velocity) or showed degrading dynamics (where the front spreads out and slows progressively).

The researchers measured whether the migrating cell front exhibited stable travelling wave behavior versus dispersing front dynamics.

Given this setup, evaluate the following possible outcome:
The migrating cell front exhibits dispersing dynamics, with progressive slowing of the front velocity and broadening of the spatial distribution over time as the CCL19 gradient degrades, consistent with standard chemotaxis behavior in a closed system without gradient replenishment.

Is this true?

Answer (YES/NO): NO